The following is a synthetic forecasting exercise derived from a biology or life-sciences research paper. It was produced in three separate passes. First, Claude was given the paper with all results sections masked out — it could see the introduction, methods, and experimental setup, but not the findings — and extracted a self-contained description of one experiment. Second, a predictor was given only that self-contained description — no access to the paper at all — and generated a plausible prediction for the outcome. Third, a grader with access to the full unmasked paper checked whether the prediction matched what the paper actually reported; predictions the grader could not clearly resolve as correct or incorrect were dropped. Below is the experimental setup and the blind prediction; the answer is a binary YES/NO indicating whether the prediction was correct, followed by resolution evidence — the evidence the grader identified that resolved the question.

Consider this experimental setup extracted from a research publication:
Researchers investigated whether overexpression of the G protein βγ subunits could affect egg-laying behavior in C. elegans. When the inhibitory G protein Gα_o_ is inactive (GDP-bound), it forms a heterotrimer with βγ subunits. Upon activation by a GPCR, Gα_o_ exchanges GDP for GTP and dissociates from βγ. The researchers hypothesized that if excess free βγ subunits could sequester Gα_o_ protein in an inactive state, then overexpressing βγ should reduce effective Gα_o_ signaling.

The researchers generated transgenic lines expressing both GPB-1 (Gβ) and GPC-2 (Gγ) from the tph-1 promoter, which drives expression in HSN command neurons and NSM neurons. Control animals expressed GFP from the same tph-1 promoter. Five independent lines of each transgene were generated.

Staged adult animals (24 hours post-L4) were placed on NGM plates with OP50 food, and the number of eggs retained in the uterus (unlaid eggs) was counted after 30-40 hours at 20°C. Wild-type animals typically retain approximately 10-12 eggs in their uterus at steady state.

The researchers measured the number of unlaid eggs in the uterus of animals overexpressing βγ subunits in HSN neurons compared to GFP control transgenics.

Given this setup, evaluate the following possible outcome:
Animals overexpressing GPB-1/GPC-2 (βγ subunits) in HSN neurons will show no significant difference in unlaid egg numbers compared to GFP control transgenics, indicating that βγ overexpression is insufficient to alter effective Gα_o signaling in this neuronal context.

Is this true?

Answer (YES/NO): YES